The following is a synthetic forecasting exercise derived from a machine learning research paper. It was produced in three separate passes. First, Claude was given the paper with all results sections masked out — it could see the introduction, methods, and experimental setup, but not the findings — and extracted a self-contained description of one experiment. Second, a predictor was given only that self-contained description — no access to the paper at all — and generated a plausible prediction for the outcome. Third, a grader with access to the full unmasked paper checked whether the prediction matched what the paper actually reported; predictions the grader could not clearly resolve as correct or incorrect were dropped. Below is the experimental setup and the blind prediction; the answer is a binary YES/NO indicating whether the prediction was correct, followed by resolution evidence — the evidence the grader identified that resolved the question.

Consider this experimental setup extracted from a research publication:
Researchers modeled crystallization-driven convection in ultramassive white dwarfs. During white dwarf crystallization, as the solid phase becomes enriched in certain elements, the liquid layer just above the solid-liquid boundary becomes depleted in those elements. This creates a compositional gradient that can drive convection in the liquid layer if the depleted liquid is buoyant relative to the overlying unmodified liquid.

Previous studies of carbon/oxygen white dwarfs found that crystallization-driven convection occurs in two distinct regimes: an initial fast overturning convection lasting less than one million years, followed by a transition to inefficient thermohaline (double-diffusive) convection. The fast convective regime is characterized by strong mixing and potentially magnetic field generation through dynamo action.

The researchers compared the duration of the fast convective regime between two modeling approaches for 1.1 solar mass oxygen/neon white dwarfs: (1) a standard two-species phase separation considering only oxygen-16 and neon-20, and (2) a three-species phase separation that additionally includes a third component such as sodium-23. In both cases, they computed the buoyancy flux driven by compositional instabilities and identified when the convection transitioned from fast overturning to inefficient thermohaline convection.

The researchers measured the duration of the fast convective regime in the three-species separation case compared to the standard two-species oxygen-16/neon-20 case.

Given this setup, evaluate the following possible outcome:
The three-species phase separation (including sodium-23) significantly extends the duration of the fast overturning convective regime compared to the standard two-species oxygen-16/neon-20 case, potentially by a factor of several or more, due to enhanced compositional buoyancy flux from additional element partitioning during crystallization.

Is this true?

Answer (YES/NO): YES